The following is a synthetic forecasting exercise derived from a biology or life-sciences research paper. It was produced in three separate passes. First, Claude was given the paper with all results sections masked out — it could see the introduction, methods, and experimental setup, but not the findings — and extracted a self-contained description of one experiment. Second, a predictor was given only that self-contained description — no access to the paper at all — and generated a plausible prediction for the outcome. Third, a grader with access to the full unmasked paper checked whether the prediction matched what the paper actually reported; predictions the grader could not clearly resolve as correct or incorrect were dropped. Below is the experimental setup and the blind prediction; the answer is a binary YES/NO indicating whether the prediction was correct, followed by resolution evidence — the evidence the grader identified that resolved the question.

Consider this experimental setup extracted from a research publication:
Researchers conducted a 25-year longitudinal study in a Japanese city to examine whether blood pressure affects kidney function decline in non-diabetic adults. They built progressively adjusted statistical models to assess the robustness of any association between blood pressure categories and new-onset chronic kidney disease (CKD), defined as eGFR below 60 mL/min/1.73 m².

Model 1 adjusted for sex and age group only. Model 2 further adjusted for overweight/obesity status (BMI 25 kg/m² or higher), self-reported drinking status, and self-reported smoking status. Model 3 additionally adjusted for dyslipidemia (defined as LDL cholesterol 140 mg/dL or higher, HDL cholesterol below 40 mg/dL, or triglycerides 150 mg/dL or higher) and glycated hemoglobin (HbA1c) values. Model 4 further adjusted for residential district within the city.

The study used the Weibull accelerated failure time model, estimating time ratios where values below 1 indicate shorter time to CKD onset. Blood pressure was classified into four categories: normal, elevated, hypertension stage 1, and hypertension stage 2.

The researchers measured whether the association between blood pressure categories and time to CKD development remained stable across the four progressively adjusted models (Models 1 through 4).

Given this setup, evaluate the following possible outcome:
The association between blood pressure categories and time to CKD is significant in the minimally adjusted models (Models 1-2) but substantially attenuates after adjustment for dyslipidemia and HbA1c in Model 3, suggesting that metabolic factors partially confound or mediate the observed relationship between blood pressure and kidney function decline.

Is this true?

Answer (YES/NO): NO